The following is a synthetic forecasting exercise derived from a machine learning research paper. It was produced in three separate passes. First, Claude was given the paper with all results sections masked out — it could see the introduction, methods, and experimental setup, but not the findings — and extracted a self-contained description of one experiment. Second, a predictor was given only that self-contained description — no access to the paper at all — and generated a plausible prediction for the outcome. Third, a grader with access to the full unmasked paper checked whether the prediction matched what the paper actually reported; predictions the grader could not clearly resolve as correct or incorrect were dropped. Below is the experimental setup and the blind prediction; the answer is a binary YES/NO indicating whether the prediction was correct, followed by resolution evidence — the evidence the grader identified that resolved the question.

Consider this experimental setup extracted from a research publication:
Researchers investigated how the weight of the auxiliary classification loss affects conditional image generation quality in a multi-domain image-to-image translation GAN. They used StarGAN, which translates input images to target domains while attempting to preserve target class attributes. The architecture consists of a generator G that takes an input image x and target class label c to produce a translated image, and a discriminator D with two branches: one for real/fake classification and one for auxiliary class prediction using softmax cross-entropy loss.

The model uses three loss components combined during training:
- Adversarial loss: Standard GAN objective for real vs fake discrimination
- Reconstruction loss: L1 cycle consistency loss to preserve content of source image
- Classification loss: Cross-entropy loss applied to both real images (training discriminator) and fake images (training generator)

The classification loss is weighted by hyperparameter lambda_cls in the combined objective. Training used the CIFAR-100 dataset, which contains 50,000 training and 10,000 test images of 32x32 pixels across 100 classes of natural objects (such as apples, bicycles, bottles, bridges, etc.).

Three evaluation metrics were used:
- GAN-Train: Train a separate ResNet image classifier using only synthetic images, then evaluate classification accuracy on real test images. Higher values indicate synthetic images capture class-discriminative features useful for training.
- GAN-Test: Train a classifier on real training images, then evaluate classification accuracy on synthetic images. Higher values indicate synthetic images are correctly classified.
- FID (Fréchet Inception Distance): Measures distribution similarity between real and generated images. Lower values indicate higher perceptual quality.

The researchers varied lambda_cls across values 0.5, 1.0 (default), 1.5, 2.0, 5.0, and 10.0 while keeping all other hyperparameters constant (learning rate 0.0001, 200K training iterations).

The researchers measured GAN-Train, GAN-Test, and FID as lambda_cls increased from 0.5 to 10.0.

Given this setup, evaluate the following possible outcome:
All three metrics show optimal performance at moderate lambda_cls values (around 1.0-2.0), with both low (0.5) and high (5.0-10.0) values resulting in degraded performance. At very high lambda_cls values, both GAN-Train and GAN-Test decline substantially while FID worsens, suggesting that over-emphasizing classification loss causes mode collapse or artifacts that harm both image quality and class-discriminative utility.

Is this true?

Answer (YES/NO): NO